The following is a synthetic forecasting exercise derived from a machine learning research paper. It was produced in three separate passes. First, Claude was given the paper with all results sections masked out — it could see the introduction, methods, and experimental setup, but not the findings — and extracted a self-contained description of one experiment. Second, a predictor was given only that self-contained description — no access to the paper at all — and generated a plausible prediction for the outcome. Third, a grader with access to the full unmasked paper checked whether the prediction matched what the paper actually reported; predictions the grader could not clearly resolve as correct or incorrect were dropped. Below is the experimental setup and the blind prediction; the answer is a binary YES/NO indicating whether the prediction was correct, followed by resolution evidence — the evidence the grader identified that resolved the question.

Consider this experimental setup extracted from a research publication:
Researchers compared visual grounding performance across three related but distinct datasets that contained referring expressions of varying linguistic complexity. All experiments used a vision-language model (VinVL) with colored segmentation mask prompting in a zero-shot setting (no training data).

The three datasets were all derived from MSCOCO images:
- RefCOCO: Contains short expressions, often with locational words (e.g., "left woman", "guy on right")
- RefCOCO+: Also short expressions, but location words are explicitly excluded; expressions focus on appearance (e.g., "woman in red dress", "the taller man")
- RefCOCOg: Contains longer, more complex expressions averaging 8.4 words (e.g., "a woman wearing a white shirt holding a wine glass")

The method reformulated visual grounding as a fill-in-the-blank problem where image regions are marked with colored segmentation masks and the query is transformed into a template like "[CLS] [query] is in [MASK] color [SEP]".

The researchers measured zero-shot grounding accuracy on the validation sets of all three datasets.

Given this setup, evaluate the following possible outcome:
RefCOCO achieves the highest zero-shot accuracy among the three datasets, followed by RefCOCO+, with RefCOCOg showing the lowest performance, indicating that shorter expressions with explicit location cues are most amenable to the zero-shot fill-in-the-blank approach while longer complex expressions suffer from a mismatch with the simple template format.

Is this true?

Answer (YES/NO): NO